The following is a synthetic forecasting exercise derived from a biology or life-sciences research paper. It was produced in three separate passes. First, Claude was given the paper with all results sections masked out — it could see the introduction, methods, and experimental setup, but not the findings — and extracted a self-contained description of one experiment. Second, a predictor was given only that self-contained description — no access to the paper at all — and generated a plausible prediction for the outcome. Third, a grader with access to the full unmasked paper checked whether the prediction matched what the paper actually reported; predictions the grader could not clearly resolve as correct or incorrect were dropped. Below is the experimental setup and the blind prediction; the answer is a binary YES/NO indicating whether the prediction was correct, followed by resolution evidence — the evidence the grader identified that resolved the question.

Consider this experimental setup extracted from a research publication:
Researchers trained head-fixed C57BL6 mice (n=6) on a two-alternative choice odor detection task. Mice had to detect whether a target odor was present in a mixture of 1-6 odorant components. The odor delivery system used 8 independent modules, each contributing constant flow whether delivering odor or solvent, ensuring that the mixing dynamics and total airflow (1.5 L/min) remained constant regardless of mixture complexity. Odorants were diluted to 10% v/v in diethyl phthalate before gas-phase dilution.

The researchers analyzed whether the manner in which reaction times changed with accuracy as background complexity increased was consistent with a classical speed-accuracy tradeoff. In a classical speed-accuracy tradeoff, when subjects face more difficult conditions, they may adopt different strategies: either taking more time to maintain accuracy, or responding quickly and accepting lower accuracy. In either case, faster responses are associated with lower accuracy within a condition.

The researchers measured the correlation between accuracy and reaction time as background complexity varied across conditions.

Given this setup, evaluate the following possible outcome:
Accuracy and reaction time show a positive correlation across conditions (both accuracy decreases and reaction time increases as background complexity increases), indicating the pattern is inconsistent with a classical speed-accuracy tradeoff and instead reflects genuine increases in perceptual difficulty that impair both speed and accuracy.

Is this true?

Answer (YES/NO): NO